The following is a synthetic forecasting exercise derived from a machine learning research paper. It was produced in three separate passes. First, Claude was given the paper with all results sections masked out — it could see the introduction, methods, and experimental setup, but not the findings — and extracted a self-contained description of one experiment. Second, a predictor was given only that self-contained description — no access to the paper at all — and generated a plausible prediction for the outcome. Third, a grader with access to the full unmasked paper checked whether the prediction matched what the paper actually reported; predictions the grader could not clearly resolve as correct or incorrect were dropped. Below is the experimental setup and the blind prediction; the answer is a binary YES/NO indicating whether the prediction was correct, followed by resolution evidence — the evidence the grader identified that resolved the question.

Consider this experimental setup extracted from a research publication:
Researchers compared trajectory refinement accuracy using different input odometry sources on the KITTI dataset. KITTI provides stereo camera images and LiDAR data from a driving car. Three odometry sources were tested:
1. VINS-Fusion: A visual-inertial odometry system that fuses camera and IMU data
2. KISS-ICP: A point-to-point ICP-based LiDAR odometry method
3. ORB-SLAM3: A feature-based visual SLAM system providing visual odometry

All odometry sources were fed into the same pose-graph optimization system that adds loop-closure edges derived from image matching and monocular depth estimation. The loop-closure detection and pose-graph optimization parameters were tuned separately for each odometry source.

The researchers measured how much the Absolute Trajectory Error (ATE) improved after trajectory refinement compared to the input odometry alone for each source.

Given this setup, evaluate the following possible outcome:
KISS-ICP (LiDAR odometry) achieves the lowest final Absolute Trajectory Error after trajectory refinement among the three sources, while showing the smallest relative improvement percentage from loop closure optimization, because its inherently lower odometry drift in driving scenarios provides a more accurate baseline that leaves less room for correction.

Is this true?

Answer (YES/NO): NO